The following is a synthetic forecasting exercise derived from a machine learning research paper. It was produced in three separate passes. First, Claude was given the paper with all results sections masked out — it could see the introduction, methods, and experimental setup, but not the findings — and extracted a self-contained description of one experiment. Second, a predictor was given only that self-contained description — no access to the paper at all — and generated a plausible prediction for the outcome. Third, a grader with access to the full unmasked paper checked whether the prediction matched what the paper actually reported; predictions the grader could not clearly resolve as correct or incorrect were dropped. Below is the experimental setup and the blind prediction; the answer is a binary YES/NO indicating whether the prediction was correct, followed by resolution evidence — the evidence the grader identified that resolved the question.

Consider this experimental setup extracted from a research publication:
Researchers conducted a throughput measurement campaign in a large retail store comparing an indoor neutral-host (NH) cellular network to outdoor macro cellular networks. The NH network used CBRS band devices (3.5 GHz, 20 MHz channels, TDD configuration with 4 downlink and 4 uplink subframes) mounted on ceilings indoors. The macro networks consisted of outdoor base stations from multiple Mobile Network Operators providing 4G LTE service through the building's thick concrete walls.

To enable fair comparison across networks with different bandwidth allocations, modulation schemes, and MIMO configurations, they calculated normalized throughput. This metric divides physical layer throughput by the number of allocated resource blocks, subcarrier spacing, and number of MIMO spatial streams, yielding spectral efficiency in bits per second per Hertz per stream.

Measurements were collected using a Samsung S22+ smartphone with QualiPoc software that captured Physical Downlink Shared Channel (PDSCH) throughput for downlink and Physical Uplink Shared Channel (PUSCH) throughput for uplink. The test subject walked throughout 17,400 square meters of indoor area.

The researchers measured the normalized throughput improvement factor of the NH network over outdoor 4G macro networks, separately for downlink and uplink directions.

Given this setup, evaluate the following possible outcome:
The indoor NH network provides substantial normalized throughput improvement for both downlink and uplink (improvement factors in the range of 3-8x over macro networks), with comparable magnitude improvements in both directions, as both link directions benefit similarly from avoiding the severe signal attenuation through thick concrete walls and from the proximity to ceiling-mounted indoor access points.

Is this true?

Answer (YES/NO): NO